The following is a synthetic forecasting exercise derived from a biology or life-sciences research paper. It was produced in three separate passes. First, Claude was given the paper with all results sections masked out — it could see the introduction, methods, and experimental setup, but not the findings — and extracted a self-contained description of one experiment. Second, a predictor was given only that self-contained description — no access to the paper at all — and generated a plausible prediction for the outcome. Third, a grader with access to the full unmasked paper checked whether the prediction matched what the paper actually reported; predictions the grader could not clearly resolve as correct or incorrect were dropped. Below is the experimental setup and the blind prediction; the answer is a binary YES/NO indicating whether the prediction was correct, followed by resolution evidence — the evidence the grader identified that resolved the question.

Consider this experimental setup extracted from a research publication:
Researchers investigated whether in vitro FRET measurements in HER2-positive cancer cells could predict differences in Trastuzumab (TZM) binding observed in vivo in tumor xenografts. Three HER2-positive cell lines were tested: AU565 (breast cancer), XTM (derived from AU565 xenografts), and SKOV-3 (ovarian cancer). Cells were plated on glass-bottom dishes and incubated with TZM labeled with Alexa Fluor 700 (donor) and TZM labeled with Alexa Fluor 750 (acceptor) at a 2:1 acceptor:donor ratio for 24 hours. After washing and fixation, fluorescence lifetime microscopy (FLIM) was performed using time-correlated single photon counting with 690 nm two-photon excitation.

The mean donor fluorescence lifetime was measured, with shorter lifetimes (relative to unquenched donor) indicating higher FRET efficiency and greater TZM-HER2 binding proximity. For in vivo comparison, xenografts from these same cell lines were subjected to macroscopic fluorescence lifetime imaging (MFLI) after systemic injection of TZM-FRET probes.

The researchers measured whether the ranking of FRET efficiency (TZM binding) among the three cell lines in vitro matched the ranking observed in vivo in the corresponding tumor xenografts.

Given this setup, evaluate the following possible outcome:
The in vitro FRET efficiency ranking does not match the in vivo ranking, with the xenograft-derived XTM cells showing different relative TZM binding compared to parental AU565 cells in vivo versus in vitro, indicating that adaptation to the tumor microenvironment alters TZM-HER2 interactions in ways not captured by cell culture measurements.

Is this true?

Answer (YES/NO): NO